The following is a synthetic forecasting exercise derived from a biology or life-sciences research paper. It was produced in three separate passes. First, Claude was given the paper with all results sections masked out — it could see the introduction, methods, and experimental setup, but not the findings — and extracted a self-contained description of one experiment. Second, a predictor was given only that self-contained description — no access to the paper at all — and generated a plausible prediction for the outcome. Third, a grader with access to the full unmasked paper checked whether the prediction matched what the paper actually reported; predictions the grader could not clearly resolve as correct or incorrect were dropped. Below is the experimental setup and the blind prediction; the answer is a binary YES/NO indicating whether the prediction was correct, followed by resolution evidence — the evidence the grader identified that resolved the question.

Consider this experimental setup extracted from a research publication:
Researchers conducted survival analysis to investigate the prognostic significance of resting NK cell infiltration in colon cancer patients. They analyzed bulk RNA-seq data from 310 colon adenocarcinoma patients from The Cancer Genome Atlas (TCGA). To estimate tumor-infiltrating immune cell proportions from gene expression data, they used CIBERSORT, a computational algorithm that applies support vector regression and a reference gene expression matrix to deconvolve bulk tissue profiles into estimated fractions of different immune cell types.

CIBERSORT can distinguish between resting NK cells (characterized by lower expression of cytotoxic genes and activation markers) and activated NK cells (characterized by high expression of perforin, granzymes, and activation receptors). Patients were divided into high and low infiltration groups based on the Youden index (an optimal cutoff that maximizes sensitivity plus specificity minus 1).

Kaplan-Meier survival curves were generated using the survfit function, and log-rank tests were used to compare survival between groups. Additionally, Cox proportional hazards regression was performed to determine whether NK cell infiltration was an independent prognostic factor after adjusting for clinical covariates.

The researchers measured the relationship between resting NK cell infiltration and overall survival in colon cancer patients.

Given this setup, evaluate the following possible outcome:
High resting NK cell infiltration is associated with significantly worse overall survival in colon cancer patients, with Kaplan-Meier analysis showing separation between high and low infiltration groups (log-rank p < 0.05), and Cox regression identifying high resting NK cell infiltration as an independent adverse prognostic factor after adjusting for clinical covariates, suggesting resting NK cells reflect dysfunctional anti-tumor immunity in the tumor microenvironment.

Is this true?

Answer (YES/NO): YES